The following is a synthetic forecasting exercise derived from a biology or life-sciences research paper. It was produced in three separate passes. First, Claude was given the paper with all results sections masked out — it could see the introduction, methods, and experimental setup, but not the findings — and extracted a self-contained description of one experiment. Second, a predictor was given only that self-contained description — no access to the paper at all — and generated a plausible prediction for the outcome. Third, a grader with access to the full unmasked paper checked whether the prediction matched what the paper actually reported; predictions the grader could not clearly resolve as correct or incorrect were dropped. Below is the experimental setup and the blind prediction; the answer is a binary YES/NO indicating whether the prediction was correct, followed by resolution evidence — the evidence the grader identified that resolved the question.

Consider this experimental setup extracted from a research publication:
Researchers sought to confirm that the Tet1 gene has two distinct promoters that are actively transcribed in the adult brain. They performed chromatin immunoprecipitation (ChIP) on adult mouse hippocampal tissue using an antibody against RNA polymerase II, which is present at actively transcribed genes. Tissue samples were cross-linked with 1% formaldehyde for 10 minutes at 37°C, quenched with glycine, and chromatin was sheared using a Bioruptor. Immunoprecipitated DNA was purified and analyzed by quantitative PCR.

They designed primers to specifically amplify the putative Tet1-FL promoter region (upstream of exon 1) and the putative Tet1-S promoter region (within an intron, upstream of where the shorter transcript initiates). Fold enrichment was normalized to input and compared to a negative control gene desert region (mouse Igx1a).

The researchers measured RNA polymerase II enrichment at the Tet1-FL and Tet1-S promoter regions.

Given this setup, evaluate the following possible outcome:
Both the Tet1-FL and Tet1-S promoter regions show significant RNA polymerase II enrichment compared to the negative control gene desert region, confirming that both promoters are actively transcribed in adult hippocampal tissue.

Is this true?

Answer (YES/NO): YES